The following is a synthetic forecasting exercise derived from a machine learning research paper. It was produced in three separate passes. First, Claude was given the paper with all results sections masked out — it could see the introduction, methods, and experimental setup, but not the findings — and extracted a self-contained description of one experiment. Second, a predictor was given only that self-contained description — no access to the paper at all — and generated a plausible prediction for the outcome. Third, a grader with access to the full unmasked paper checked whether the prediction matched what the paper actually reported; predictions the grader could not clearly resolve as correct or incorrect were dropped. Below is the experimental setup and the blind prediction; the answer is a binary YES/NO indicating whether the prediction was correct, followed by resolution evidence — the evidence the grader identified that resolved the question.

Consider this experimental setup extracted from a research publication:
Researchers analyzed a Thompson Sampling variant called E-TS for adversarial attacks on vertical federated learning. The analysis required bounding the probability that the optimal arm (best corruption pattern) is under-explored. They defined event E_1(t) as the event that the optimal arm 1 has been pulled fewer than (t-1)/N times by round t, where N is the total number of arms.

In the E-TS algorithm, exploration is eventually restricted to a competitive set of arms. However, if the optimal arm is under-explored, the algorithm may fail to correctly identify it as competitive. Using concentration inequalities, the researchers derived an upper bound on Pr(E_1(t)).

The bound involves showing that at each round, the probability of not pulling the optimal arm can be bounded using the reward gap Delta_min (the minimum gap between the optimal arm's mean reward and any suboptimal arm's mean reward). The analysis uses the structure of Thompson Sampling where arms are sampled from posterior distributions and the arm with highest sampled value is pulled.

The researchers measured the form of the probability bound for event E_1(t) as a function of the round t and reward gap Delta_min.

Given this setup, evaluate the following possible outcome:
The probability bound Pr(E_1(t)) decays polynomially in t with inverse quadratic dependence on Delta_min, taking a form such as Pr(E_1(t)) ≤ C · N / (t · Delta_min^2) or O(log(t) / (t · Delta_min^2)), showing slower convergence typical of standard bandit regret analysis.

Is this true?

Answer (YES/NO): NO